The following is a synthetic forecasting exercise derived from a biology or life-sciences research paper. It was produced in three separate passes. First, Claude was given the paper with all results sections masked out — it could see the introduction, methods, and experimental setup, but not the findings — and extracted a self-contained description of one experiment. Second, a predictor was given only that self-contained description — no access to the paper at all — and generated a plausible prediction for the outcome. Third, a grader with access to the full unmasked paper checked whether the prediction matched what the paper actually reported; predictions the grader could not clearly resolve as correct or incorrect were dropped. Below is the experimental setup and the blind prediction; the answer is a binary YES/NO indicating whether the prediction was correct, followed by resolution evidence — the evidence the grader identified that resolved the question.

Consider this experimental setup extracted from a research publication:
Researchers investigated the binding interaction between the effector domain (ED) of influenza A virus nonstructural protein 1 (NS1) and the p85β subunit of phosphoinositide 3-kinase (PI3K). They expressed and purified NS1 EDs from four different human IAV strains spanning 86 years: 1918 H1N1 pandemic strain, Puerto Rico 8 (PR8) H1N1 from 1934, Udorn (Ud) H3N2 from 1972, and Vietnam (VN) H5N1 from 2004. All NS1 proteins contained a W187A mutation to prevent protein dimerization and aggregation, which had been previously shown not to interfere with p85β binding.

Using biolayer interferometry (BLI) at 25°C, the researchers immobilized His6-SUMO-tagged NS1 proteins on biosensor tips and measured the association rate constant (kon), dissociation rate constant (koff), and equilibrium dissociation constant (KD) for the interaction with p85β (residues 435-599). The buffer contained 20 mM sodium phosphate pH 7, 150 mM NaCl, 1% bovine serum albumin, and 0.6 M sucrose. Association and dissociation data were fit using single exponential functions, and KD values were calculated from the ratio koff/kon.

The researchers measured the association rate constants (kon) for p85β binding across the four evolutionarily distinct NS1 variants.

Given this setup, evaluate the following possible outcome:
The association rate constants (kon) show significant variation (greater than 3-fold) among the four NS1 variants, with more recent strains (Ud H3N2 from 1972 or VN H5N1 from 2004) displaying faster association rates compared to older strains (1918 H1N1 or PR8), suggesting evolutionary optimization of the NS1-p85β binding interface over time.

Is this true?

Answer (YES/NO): NO